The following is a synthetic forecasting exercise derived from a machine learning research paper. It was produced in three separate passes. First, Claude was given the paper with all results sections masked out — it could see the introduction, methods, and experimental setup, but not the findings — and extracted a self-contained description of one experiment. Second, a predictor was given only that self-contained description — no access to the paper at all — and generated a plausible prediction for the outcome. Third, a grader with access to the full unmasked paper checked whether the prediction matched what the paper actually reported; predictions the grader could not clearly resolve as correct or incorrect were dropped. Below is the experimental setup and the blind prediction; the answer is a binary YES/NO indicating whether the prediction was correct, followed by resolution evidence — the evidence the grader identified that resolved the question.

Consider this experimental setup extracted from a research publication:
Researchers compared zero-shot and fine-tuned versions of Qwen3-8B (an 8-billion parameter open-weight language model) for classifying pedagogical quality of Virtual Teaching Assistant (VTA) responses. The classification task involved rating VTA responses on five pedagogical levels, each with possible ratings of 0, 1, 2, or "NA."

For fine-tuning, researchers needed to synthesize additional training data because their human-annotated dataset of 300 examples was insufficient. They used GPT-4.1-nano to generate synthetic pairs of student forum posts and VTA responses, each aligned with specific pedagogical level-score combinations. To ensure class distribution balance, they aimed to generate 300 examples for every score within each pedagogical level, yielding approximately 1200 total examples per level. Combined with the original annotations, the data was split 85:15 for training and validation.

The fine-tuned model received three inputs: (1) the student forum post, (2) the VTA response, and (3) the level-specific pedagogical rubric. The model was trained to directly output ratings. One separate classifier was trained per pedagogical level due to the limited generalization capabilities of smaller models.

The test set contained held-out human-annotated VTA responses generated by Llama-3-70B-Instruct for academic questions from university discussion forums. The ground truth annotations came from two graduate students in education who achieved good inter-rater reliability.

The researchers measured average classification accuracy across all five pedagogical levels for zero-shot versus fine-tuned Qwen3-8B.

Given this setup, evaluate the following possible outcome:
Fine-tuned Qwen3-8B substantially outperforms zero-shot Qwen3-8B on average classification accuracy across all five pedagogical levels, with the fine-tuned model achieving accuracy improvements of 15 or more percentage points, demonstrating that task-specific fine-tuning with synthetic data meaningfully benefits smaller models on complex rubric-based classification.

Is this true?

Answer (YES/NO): NO